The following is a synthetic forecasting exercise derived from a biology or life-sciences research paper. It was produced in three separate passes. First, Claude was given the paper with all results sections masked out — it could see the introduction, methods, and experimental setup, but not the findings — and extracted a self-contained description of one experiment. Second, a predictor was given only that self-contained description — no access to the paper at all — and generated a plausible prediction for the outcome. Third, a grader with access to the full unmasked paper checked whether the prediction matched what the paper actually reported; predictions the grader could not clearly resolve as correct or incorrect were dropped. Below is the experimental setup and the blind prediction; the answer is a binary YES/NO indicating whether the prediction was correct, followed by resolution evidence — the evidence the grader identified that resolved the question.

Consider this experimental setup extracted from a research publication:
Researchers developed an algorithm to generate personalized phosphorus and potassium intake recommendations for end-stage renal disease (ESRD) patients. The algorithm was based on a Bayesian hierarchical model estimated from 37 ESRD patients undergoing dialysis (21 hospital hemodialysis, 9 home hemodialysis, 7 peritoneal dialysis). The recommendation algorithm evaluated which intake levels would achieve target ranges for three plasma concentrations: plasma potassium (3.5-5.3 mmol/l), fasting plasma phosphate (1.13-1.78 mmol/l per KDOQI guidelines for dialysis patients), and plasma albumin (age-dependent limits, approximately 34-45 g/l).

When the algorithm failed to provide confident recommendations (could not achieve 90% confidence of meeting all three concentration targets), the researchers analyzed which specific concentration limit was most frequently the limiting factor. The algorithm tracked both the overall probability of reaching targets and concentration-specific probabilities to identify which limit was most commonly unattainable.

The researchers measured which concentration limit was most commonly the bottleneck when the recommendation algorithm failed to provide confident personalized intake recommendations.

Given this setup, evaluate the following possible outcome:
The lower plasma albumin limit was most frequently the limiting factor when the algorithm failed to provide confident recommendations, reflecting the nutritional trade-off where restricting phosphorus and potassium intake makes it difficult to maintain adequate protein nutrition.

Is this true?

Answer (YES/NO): YES